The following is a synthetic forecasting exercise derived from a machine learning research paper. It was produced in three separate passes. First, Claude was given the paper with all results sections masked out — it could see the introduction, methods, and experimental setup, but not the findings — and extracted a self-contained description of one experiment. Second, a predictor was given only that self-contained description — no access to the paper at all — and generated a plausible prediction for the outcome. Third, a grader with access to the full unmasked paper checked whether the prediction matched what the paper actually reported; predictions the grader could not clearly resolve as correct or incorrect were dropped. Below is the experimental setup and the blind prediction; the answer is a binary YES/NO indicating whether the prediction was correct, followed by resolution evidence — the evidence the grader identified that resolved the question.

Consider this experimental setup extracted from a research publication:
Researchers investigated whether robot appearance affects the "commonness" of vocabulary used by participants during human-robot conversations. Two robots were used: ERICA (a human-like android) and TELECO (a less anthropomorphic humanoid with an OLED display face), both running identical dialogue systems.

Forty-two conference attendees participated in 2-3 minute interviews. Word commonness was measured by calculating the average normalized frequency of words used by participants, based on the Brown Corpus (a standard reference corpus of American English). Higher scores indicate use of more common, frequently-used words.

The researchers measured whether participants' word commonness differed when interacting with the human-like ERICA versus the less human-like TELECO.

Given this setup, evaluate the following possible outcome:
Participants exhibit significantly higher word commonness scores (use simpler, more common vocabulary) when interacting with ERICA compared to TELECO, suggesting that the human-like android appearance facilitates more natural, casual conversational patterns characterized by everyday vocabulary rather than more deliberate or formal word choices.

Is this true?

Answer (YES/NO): NO